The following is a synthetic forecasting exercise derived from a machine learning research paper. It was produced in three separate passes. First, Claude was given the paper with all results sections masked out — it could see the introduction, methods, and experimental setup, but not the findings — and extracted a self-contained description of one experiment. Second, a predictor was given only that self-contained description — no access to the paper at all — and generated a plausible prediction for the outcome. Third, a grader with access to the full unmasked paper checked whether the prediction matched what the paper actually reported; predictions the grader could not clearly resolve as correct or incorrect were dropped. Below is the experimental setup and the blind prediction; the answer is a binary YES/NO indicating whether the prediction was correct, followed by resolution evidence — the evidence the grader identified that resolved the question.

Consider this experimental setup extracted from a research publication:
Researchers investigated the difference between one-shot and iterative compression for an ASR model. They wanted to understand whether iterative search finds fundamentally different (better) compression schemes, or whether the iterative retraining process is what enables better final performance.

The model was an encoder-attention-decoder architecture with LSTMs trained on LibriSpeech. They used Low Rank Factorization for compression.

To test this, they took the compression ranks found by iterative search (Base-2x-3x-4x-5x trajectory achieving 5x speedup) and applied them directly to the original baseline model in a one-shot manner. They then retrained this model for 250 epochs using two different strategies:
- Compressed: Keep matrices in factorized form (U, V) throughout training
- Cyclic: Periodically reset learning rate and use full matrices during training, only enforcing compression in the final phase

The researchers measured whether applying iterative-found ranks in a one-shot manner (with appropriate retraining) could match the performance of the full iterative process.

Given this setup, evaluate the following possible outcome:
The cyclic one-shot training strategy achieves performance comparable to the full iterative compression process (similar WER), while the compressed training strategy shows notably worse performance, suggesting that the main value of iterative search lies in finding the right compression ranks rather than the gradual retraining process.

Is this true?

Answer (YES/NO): YES